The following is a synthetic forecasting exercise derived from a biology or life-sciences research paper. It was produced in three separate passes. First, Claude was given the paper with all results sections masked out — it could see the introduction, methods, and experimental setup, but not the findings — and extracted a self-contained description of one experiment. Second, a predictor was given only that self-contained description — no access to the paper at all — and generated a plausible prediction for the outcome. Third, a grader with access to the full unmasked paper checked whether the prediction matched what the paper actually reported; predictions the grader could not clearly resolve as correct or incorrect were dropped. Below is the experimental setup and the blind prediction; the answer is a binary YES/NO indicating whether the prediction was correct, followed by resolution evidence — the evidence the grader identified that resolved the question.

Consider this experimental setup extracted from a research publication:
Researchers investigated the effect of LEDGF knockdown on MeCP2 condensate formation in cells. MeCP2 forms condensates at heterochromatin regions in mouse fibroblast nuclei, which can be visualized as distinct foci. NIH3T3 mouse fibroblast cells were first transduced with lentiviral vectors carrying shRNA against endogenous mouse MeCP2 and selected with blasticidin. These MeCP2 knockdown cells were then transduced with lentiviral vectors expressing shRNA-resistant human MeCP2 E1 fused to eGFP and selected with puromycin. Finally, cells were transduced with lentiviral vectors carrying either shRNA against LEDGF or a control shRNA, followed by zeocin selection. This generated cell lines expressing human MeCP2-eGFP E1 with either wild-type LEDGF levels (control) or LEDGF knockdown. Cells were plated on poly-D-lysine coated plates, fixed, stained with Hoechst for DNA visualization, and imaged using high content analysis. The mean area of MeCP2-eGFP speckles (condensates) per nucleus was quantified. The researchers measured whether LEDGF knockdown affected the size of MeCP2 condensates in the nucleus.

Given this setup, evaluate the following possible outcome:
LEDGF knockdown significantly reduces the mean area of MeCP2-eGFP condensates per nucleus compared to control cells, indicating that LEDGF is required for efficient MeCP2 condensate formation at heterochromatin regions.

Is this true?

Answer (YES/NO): NO